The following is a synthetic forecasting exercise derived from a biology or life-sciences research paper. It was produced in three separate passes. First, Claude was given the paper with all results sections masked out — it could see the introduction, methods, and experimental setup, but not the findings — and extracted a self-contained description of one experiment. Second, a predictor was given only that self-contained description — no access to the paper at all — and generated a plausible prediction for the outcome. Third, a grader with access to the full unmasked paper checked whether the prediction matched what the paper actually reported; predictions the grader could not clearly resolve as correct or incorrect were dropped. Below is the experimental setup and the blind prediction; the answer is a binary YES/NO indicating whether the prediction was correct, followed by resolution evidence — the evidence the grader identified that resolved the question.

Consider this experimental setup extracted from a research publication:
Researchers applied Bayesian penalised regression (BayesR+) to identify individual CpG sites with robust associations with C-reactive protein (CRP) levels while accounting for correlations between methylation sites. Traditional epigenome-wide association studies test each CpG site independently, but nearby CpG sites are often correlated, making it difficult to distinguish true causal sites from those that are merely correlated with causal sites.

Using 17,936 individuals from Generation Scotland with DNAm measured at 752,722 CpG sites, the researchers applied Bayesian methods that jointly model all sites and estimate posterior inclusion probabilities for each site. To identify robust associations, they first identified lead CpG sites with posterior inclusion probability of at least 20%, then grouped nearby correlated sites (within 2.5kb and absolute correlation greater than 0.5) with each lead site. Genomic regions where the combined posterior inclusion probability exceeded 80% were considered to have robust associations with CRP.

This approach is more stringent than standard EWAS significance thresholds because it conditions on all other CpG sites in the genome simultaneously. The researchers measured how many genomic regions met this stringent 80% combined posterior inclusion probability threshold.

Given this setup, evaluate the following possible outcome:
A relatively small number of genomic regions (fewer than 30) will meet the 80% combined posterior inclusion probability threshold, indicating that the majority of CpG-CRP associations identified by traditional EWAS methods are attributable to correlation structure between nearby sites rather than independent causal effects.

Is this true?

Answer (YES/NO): NO